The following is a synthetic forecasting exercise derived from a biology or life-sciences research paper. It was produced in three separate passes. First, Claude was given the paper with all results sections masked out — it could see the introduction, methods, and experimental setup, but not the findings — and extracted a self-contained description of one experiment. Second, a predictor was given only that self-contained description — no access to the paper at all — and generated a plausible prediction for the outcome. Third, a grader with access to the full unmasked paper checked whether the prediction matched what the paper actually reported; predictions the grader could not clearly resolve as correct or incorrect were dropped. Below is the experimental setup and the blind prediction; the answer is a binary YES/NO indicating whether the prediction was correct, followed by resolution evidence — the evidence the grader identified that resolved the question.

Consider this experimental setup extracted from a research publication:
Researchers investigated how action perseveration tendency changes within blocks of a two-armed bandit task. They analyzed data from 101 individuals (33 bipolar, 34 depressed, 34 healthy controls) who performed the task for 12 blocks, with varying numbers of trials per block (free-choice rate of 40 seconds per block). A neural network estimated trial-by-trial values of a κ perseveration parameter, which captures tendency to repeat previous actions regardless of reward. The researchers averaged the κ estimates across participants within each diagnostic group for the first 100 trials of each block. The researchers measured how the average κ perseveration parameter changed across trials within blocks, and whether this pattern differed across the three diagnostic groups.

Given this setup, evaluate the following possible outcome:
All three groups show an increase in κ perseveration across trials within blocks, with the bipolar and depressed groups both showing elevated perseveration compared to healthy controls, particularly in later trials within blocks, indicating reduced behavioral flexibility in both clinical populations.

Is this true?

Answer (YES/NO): NO